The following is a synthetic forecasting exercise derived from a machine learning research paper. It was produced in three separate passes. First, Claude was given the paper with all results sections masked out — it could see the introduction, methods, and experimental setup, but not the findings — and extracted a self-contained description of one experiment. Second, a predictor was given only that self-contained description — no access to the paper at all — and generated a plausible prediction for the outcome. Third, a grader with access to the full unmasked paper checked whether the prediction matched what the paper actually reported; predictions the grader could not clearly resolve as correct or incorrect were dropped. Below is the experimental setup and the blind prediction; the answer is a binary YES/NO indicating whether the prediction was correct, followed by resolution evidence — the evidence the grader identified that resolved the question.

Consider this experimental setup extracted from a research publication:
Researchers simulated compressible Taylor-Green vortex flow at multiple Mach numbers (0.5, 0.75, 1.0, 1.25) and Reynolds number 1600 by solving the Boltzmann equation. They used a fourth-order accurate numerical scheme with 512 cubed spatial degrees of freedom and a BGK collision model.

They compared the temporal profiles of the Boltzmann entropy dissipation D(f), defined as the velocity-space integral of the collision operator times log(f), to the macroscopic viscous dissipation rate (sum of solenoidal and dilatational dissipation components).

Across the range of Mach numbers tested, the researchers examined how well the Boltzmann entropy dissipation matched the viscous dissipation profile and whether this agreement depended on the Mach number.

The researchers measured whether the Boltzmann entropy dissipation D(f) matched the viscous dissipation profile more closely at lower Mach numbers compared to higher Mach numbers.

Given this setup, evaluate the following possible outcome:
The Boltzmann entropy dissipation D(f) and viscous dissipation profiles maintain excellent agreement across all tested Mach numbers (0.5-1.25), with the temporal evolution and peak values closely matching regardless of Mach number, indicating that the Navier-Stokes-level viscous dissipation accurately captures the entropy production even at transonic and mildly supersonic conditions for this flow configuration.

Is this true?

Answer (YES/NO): NO